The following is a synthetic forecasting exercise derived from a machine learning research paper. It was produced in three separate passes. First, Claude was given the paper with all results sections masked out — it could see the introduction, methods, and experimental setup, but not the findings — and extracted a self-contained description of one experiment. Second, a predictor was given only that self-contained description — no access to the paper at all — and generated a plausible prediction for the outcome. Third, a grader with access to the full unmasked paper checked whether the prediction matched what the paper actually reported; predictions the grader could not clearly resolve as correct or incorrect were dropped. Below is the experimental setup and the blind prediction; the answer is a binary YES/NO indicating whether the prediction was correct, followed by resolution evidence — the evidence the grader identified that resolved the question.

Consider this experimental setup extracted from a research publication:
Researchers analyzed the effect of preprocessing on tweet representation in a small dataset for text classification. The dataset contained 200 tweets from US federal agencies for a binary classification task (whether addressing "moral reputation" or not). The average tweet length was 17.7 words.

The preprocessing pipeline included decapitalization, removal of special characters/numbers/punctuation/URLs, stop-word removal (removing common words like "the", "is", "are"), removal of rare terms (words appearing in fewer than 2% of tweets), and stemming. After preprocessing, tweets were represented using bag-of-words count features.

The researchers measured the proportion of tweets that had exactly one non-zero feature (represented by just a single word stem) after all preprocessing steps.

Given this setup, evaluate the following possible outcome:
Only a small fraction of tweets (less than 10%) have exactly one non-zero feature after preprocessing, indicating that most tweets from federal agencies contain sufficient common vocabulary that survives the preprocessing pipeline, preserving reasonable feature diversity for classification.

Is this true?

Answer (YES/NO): NO